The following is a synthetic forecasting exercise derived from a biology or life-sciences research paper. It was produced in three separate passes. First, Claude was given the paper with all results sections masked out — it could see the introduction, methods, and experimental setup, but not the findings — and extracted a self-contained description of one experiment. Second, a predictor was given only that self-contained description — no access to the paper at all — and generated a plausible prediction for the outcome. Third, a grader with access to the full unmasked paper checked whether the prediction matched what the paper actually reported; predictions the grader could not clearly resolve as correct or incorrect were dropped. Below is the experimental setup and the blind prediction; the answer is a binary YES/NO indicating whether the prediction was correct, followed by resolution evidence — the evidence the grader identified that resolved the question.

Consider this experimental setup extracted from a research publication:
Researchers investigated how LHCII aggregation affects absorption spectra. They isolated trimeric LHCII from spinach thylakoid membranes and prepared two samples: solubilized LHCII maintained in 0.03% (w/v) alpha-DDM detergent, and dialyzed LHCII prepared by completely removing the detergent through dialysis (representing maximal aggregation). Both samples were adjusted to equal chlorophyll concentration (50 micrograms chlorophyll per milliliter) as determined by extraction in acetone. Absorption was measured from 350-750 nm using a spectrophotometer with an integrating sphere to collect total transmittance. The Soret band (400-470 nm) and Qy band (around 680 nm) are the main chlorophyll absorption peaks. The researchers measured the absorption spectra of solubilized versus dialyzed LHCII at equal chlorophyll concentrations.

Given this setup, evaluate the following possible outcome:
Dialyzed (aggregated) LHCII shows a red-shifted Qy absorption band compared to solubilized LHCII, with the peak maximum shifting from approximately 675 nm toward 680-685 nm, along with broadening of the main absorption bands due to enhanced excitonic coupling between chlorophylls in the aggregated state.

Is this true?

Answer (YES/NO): NO